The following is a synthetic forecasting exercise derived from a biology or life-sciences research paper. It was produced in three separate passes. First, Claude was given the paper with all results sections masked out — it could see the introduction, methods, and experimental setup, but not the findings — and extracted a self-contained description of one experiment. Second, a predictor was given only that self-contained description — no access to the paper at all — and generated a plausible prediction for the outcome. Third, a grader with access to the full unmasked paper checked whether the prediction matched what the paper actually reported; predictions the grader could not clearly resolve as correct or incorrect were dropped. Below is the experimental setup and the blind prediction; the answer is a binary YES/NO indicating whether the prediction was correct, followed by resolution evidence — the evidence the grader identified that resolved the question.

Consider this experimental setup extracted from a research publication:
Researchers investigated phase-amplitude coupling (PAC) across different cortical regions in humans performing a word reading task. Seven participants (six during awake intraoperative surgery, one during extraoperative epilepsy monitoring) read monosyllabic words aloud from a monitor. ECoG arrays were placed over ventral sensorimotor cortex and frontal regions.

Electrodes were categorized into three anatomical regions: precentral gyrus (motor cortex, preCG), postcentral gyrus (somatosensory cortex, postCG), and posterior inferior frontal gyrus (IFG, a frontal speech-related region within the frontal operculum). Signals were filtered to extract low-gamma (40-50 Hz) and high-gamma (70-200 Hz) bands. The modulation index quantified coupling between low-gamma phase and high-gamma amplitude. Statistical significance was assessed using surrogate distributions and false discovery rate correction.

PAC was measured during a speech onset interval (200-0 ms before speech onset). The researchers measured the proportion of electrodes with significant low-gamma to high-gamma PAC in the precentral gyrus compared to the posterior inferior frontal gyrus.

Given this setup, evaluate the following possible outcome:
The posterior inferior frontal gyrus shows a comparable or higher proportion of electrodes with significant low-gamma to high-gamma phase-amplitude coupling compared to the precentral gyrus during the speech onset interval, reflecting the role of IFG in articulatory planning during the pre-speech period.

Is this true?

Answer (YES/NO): NO